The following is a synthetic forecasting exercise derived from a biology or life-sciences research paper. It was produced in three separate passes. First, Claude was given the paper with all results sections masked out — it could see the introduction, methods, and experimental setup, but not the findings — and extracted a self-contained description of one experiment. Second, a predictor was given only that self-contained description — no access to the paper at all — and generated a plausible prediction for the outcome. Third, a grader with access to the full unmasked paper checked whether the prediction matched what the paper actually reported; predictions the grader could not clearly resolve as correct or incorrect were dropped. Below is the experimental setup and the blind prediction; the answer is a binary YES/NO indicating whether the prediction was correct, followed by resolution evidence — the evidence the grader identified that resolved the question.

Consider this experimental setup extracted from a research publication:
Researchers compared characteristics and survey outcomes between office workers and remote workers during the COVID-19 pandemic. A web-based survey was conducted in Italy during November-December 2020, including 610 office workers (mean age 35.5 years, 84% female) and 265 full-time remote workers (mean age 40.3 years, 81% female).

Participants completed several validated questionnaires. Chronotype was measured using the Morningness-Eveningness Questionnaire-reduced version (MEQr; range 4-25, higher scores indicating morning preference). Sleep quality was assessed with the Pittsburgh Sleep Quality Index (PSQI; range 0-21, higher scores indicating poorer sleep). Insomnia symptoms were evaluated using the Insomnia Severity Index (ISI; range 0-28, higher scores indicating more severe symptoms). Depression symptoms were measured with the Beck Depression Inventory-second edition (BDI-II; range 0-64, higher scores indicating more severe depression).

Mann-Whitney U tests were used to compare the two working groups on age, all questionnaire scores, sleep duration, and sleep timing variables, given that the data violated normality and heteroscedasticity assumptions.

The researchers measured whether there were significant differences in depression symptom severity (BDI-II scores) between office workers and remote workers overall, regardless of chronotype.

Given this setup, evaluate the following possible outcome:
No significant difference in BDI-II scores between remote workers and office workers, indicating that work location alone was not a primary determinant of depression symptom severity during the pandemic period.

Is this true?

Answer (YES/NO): YES